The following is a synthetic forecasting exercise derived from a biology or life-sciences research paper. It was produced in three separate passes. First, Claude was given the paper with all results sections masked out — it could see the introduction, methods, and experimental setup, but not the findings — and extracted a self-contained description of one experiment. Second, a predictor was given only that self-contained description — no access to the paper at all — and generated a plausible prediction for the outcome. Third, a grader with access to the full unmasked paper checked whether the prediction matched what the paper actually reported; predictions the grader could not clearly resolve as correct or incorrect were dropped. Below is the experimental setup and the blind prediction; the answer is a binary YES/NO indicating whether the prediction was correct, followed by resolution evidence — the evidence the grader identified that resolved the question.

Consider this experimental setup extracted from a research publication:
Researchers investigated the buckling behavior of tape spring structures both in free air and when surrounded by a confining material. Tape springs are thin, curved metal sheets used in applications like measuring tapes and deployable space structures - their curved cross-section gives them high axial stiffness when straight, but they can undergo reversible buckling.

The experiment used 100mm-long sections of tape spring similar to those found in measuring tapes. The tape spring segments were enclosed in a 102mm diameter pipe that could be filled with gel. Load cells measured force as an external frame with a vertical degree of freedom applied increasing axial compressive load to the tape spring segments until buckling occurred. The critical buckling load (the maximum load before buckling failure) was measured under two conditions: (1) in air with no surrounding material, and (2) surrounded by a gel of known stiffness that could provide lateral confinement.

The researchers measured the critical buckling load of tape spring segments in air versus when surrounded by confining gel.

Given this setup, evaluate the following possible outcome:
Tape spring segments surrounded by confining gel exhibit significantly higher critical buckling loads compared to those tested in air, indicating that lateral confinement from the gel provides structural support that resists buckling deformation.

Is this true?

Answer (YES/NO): YES